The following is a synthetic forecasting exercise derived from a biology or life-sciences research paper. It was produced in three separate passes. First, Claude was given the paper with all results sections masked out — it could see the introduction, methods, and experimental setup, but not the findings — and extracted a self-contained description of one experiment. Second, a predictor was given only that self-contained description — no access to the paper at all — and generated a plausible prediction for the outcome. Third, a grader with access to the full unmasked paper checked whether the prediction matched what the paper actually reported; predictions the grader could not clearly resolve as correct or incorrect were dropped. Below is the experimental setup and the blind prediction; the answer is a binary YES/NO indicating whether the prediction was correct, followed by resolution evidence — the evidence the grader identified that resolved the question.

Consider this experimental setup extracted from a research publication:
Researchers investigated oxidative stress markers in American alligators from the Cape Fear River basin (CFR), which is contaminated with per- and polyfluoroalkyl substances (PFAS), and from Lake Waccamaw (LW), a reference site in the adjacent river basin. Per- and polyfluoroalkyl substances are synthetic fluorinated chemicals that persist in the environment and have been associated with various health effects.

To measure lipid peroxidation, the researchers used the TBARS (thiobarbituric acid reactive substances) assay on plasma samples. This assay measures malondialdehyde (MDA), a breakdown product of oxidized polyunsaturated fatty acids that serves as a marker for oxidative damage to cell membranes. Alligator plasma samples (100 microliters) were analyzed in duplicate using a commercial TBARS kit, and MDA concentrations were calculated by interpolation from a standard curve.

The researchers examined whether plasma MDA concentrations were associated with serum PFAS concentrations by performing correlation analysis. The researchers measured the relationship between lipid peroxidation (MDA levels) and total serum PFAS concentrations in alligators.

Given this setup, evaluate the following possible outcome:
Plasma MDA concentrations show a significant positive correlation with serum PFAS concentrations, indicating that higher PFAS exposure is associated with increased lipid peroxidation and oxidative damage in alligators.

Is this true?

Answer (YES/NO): NO